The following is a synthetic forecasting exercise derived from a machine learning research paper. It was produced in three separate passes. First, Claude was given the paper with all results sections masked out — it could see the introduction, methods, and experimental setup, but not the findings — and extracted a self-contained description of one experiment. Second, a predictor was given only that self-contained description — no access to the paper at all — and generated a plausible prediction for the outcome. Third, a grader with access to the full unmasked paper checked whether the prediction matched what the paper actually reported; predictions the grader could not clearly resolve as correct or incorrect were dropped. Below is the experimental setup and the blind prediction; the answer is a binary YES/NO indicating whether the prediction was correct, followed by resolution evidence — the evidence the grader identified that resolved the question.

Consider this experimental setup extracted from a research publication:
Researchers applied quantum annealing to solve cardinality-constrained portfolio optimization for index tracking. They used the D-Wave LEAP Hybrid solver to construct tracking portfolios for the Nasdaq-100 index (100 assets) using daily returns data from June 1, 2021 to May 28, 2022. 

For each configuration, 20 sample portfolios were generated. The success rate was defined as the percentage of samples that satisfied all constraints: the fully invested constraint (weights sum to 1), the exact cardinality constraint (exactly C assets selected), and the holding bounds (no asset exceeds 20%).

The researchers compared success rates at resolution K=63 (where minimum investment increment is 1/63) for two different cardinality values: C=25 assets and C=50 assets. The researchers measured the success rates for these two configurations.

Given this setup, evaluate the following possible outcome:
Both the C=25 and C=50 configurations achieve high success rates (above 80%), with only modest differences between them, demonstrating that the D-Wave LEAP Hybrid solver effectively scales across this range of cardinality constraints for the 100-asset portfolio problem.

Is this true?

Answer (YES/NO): NO